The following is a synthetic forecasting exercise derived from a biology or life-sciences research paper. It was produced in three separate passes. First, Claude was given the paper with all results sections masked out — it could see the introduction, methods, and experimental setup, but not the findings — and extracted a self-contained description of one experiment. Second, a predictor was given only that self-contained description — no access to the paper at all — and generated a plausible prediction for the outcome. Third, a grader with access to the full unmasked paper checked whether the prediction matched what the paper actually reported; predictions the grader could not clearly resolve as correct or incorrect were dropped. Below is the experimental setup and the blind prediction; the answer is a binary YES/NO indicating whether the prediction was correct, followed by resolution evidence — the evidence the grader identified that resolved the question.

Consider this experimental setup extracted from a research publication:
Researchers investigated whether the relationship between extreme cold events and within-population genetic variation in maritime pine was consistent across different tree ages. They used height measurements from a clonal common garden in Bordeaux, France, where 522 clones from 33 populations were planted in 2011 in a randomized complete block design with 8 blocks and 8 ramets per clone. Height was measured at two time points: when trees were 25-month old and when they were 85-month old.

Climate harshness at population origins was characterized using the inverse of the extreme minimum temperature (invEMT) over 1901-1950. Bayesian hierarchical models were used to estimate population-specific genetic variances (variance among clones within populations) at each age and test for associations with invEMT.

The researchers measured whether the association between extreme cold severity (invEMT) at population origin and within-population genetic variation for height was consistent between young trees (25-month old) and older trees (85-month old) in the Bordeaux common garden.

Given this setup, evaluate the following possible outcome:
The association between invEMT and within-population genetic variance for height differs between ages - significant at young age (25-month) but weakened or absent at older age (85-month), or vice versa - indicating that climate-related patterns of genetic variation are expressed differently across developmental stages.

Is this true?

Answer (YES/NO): YES